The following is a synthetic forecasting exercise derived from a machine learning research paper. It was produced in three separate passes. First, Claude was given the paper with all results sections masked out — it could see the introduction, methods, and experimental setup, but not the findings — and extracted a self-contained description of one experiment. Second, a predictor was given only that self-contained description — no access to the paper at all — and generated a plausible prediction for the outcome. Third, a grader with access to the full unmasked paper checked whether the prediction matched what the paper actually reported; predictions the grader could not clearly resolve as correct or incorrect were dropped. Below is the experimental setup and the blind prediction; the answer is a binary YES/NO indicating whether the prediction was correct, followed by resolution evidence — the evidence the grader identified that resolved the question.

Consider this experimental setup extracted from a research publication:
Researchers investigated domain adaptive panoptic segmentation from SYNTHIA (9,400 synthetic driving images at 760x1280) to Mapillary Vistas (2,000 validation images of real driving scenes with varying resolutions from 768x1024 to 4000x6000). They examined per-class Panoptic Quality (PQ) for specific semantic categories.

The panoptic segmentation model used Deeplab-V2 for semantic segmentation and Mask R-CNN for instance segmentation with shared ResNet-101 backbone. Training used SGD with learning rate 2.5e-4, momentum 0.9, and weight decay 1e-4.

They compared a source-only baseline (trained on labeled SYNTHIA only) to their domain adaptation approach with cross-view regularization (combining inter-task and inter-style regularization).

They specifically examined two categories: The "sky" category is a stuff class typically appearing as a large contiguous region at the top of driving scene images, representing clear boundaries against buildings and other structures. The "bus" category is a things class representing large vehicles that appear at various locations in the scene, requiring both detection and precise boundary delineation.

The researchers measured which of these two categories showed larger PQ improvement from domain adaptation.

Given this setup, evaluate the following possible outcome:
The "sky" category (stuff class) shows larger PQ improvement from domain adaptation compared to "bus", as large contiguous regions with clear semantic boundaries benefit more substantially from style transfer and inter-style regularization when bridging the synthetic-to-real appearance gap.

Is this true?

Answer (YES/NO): NO